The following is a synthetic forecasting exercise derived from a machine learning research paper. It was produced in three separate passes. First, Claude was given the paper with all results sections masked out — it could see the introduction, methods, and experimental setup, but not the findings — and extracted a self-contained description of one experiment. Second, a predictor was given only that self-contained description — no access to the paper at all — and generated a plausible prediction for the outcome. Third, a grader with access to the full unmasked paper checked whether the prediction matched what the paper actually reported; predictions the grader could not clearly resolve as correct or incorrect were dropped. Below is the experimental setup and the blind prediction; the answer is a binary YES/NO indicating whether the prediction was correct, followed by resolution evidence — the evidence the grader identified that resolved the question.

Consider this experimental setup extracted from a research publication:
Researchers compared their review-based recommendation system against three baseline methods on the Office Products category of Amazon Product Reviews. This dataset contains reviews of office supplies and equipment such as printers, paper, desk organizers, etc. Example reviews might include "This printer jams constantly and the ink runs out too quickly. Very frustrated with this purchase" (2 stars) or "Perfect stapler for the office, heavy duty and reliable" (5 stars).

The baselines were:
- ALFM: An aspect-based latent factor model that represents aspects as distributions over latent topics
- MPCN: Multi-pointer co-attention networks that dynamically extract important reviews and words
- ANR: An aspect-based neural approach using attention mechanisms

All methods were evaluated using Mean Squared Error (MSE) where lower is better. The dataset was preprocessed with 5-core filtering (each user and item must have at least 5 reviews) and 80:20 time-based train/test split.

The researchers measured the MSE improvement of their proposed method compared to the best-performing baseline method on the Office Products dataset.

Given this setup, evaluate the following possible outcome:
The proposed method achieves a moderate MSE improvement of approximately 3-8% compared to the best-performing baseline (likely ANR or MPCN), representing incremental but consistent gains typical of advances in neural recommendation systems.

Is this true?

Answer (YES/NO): NO